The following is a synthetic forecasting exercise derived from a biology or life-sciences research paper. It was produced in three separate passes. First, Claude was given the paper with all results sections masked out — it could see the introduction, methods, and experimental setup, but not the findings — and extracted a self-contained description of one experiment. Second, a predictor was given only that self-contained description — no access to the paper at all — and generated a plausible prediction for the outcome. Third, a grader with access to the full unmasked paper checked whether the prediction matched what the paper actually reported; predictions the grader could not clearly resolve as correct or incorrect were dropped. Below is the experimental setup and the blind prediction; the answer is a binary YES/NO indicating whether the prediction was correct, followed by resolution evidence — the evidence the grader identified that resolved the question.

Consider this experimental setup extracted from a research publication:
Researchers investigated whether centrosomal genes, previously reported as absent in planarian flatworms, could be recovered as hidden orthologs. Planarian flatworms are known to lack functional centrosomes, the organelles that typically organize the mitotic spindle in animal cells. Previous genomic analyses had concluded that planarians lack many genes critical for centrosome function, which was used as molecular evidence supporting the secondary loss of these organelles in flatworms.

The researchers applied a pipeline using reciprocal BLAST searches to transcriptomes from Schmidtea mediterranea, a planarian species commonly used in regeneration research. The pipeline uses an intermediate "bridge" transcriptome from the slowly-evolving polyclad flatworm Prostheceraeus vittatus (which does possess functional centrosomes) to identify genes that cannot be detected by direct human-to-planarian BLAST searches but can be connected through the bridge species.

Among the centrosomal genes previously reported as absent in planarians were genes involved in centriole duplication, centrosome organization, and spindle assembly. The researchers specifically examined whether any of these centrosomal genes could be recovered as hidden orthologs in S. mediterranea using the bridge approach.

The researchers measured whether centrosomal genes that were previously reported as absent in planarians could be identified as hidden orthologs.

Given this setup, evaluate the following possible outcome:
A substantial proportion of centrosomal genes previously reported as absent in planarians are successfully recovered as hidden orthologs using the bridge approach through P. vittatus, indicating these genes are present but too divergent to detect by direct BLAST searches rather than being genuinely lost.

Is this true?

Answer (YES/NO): YES